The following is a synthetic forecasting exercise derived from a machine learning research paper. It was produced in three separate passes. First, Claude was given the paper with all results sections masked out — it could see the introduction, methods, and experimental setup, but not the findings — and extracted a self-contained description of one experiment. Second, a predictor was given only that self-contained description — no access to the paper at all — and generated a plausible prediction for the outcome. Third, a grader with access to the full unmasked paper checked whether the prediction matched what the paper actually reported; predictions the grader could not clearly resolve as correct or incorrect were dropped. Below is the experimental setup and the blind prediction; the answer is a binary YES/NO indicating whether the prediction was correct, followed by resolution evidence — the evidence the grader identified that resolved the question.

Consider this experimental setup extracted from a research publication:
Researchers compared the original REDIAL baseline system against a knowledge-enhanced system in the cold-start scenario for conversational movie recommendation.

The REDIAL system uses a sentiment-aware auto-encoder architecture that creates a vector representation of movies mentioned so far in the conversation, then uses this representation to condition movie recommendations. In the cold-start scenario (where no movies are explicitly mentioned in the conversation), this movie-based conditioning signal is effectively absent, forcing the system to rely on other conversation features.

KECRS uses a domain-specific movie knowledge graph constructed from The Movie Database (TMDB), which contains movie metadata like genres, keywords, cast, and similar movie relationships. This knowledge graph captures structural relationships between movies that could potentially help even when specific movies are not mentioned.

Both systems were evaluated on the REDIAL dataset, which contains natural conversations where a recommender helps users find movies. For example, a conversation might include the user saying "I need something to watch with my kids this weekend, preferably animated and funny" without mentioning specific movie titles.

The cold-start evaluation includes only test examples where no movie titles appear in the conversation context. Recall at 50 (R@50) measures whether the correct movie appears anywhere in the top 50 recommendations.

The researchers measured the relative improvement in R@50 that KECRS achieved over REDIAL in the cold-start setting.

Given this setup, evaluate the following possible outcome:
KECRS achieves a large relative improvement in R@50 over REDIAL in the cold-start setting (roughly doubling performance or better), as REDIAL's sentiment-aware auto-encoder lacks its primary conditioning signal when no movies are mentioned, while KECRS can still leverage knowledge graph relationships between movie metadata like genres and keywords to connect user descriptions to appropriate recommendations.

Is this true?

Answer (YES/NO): NO